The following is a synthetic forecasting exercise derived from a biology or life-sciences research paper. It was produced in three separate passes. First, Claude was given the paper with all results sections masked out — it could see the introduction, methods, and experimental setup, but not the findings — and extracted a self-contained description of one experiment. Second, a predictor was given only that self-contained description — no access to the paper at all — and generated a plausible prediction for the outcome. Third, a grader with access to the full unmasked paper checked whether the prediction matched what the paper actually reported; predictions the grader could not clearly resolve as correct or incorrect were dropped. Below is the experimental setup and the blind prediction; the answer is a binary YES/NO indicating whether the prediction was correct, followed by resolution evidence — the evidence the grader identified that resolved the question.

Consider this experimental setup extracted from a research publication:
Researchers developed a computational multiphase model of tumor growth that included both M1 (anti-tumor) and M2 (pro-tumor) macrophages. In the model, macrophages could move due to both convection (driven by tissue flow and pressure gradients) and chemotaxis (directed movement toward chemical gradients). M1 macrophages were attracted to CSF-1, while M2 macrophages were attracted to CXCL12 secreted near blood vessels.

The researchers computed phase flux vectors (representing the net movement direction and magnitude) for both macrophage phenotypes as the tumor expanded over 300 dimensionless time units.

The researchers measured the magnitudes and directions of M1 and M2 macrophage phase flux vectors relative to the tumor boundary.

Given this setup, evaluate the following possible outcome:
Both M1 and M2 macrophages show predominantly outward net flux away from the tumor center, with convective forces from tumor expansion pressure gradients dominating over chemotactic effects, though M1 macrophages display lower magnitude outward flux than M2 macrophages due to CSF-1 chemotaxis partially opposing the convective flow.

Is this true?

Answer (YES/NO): YES